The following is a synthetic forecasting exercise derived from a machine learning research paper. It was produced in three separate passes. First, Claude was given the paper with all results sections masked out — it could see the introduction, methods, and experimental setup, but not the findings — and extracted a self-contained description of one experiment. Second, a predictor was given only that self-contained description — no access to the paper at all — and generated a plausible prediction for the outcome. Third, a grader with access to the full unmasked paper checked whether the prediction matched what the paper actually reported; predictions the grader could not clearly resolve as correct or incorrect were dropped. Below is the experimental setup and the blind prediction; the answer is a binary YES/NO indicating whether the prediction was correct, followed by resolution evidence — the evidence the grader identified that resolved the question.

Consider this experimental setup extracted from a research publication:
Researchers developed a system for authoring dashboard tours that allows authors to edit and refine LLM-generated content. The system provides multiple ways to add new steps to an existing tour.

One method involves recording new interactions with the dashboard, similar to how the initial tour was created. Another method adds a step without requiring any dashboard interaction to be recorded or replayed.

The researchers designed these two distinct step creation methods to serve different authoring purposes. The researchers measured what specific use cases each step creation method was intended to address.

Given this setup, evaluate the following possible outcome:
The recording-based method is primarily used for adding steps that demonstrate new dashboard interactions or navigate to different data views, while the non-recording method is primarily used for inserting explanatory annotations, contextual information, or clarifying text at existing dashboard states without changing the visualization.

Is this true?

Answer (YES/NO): YES